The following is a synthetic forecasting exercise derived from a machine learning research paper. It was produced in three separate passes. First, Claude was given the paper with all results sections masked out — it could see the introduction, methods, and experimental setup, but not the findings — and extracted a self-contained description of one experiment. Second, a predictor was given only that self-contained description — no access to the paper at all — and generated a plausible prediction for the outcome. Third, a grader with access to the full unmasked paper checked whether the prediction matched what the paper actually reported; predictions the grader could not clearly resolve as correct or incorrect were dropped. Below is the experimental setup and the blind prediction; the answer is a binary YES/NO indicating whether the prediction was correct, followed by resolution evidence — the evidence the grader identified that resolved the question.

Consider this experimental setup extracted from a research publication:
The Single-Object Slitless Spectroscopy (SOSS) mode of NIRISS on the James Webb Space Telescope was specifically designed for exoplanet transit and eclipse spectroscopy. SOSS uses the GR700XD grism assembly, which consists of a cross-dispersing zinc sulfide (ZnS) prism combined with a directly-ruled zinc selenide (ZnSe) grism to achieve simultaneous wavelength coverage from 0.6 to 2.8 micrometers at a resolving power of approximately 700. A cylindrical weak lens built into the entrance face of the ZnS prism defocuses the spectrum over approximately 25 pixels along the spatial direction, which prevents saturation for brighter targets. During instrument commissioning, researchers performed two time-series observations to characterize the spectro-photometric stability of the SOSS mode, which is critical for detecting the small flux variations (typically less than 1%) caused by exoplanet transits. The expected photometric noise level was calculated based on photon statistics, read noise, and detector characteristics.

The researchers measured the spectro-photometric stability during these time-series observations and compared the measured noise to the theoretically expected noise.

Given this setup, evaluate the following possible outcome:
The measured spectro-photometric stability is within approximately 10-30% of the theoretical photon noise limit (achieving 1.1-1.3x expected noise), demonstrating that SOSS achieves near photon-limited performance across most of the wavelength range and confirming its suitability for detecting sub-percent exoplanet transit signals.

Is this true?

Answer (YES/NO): NO